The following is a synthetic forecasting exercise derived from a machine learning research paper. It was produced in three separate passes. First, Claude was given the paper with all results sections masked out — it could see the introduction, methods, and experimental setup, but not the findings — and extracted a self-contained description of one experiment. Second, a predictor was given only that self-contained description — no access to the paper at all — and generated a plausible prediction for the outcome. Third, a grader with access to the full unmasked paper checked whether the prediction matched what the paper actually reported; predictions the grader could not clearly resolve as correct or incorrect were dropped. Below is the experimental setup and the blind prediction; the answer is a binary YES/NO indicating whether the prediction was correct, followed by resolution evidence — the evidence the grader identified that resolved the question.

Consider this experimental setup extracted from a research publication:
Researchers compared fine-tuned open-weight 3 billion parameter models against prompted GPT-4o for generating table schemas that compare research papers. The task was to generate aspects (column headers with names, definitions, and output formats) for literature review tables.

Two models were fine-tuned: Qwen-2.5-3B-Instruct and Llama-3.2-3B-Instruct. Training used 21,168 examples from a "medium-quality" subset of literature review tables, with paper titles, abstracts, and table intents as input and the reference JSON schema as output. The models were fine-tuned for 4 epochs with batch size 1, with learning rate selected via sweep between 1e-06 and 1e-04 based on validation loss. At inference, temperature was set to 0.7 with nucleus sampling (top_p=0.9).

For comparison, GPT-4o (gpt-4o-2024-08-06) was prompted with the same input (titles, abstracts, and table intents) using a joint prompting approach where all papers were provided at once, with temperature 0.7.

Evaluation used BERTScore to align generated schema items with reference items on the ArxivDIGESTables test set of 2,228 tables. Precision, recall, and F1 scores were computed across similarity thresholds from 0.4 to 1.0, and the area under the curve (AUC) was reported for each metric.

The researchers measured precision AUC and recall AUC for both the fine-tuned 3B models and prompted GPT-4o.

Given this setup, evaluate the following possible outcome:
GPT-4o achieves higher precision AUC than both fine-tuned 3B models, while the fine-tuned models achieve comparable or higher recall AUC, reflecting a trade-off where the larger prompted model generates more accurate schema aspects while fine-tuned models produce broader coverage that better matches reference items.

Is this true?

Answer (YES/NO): NO